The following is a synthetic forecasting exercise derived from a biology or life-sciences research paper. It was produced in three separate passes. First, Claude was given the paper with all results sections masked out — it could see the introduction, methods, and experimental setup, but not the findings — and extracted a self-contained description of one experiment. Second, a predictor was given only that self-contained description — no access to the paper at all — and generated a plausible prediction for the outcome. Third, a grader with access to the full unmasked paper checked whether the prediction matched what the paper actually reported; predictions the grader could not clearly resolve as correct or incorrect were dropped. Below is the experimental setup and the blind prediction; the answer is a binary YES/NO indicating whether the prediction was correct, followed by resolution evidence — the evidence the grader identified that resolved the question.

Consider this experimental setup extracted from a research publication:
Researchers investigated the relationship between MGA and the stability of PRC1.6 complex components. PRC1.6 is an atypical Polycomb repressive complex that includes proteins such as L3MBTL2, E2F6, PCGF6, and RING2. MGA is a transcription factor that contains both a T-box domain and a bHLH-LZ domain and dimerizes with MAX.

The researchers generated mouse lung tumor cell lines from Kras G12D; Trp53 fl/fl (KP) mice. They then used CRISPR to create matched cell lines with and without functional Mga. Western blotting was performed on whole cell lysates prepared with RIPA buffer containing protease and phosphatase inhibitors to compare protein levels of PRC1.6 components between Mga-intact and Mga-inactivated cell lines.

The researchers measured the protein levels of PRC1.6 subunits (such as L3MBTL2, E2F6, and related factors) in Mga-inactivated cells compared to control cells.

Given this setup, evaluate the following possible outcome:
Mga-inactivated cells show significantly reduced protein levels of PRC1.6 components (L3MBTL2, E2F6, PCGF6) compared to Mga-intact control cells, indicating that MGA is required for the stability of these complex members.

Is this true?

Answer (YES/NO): YES